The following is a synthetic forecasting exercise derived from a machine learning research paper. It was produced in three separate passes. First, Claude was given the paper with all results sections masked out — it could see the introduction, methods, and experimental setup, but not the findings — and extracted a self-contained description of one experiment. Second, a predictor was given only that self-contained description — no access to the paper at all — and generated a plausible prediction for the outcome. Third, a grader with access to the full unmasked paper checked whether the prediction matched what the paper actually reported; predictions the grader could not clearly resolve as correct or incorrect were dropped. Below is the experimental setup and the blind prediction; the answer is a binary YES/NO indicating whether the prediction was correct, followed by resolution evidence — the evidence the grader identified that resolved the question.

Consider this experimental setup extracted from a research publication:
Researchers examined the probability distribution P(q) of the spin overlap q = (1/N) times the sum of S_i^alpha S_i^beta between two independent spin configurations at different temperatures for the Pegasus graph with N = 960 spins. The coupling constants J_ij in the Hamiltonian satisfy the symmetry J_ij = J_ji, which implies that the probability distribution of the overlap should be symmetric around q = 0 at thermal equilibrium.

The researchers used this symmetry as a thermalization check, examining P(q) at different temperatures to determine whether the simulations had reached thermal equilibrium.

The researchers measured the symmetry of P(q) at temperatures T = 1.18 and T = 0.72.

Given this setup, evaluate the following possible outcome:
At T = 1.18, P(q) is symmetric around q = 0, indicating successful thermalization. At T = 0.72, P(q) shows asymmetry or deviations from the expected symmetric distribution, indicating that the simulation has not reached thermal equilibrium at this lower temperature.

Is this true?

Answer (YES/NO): YES